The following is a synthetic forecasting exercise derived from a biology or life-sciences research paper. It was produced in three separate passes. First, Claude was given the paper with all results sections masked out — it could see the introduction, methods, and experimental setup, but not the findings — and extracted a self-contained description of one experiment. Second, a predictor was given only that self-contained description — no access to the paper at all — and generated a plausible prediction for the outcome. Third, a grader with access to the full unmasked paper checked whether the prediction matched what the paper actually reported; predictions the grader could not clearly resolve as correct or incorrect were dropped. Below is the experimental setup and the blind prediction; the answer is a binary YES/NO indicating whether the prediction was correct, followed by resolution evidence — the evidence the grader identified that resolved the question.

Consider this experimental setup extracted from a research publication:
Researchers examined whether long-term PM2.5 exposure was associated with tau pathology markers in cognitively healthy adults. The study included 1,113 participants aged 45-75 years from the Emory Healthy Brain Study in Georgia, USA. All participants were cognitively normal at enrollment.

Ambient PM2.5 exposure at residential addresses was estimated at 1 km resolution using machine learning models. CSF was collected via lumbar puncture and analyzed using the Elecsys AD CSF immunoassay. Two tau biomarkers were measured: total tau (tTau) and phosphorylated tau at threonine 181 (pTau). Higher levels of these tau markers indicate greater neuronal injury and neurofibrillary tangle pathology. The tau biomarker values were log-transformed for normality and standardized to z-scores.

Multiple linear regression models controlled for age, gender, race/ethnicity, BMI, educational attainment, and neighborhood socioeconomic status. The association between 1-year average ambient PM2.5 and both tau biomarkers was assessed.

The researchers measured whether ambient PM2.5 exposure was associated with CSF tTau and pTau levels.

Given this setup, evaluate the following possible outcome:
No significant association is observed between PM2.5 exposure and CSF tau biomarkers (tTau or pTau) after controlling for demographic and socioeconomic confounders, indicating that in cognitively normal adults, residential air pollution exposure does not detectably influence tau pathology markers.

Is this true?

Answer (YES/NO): YES